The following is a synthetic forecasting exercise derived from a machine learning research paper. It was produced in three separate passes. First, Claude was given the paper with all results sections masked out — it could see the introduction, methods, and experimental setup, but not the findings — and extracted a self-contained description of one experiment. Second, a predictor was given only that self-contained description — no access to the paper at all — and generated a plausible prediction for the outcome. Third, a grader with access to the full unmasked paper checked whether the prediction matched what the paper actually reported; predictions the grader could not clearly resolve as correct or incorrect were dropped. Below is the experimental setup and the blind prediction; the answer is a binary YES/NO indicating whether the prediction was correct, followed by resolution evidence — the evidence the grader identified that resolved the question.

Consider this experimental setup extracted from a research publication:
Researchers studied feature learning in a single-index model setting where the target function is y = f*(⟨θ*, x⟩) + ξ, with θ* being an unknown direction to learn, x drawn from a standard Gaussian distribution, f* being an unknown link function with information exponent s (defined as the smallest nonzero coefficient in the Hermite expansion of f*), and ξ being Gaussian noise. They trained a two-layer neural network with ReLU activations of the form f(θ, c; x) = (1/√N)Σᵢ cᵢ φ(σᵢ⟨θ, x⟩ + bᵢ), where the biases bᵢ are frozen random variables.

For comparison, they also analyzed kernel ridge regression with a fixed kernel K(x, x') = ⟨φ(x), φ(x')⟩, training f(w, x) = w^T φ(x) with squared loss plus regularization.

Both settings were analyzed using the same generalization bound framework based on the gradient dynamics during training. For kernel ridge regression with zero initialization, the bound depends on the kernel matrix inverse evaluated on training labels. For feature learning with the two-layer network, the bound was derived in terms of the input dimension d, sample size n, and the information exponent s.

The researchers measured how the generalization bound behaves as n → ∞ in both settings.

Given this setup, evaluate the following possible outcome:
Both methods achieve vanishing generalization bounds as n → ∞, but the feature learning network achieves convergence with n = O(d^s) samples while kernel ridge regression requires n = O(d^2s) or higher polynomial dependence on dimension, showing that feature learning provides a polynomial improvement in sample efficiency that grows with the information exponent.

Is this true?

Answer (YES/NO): NO